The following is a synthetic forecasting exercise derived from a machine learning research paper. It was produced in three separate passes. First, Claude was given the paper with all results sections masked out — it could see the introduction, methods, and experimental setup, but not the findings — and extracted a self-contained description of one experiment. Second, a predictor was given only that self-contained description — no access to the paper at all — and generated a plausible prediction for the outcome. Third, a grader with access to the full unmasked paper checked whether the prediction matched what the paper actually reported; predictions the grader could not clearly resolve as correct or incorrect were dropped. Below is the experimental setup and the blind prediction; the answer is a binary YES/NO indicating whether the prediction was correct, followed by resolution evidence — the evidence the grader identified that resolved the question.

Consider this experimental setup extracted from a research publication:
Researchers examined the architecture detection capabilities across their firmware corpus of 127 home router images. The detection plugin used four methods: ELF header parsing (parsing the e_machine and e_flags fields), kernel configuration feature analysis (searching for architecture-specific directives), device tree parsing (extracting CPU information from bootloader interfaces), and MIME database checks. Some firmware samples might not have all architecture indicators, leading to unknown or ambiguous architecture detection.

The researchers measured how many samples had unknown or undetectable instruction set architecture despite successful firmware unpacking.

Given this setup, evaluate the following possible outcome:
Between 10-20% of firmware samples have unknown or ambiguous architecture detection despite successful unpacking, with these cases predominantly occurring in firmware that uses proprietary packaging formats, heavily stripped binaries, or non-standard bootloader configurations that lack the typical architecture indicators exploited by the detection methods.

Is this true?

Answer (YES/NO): YES